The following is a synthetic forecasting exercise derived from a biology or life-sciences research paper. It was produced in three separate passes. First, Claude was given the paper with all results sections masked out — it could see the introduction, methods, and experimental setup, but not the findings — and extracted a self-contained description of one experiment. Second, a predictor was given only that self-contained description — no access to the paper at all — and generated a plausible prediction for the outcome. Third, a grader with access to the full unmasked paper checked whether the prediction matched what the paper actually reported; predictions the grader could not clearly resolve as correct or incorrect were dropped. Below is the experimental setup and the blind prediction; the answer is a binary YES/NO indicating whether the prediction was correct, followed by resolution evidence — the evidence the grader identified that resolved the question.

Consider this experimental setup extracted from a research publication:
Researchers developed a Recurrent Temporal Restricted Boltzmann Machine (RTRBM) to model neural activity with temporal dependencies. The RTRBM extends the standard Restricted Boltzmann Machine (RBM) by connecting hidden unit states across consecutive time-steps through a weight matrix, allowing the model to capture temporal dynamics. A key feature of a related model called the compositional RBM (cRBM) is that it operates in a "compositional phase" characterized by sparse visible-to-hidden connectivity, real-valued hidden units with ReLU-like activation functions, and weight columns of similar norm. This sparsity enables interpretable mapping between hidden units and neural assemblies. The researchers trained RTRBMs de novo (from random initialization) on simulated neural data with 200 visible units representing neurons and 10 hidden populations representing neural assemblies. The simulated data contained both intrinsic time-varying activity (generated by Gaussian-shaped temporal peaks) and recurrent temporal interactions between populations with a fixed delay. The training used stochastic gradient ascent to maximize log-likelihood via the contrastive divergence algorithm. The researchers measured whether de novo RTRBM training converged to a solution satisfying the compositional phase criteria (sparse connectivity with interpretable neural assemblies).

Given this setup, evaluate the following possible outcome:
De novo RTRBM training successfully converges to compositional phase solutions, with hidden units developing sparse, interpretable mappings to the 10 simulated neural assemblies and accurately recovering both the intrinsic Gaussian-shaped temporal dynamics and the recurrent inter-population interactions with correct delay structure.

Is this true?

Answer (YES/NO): NO